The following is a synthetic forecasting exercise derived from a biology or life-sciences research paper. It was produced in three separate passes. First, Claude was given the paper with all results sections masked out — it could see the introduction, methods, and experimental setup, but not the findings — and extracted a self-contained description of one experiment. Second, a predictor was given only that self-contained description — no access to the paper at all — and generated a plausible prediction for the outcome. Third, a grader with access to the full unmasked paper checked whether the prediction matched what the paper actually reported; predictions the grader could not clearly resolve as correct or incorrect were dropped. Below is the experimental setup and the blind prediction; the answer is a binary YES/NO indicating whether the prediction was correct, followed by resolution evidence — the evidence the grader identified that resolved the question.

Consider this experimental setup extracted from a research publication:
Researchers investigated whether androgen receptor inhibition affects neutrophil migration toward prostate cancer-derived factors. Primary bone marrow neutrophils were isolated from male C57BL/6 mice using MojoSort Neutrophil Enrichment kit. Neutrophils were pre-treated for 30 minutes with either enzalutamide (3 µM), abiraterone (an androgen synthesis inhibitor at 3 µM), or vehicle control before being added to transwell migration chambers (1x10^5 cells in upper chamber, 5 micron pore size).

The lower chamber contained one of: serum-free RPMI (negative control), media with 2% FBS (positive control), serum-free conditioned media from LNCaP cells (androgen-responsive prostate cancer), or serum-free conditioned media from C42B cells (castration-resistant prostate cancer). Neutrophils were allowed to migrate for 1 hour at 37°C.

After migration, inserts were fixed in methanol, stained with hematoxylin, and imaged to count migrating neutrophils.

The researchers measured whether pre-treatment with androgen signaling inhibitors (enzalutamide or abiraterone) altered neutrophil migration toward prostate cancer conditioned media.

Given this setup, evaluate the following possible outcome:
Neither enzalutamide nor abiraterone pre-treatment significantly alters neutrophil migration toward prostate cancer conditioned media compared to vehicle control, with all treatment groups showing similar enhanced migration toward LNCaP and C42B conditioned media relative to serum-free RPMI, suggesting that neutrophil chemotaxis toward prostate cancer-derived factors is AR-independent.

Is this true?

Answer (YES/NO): NO